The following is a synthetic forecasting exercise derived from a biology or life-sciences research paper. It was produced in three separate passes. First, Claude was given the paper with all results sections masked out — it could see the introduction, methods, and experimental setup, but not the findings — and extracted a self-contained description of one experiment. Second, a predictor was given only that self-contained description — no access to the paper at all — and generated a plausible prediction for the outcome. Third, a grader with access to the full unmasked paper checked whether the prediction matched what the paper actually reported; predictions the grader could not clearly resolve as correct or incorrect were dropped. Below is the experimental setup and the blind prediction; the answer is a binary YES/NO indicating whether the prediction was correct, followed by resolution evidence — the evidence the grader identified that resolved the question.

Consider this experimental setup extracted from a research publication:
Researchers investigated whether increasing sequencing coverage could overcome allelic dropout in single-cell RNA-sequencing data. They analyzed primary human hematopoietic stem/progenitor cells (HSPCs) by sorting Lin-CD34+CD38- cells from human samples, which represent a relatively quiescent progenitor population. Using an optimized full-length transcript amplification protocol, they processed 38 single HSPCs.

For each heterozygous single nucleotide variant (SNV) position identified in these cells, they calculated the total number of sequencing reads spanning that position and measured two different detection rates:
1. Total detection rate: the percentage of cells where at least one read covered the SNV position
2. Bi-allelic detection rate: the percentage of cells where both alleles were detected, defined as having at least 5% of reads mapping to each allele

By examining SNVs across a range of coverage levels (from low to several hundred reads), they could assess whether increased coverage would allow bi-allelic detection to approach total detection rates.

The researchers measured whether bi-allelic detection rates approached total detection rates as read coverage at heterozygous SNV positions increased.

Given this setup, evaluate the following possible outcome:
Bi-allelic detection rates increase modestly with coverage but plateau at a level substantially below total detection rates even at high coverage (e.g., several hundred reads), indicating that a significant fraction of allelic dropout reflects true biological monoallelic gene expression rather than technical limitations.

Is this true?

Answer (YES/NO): YES